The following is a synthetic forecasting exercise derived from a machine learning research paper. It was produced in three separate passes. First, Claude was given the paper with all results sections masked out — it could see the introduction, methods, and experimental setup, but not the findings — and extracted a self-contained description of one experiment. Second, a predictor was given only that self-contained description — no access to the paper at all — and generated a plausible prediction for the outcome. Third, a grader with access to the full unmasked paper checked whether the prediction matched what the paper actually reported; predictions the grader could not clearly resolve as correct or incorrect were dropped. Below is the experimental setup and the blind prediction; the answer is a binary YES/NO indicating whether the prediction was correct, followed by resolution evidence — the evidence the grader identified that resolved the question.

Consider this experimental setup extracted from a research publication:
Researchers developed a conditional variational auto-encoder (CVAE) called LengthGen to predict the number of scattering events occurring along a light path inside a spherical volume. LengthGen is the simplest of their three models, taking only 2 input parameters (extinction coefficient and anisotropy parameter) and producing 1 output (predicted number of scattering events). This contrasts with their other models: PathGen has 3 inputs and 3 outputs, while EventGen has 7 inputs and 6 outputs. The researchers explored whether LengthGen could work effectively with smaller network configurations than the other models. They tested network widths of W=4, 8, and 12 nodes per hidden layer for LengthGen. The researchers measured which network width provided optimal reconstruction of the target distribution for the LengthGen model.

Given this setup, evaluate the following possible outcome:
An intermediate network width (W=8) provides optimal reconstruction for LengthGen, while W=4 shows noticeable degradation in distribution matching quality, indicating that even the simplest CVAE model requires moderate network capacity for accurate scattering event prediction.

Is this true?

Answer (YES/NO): NO